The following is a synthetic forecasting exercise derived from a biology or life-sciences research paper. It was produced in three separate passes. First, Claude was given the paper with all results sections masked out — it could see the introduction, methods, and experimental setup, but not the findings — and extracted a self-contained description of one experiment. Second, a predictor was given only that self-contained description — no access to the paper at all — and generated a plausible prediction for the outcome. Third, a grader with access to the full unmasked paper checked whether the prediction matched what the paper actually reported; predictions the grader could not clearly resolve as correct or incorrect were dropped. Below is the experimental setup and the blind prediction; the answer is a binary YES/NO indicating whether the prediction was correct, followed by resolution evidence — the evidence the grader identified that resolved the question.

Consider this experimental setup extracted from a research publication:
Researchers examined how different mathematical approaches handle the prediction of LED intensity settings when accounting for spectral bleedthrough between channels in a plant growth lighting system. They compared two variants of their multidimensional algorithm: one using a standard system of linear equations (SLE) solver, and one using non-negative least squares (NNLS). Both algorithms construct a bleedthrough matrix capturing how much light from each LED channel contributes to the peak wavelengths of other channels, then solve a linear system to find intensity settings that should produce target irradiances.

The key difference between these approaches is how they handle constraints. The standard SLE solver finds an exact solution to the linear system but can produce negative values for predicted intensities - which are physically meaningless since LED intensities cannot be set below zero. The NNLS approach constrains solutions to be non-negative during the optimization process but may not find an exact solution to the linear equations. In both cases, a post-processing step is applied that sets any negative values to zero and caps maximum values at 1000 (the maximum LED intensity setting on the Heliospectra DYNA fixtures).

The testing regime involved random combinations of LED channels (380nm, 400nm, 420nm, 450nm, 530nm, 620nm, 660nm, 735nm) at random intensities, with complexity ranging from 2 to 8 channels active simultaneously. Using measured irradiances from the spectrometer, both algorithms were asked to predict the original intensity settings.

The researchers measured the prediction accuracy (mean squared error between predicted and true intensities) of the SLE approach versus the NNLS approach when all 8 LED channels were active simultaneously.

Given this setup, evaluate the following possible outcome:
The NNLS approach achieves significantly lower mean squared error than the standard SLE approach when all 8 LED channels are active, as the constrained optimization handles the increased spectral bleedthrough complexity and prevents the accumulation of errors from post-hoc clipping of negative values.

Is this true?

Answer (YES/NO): NO